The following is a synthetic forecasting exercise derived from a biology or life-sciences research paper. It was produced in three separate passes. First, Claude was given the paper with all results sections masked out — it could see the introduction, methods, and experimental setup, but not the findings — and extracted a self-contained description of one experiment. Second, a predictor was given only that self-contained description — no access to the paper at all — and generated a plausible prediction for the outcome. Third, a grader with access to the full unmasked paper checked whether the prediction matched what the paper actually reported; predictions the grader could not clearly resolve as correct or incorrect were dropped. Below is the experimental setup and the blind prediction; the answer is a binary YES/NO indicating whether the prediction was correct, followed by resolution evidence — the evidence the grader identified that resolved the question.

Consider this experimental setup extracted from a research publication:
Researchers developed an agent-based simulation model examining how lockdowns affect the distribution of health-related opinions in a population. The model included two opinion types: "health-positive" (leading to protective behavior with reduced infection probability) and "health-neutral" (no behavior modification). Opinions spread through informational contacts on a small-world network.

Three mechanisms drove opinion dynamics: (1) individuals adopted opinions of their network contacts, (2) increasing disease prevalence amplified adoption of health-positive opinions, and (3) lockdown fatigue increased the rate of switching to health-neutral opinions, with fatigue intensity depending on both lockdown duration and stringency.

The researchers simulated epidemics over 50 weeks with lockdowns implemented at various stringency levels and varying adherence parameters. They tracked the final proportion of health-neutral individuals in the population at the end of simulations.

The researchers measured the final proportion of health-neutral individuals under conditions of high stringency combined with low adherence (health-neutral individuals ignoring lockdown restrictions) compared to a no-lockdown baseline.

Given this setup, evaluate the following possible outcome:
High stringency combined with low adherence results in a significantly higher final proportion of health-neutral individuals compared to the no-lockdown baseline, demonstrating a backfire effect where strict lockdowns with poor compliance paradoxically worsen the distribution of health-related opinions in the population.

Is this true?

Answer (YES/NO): YES